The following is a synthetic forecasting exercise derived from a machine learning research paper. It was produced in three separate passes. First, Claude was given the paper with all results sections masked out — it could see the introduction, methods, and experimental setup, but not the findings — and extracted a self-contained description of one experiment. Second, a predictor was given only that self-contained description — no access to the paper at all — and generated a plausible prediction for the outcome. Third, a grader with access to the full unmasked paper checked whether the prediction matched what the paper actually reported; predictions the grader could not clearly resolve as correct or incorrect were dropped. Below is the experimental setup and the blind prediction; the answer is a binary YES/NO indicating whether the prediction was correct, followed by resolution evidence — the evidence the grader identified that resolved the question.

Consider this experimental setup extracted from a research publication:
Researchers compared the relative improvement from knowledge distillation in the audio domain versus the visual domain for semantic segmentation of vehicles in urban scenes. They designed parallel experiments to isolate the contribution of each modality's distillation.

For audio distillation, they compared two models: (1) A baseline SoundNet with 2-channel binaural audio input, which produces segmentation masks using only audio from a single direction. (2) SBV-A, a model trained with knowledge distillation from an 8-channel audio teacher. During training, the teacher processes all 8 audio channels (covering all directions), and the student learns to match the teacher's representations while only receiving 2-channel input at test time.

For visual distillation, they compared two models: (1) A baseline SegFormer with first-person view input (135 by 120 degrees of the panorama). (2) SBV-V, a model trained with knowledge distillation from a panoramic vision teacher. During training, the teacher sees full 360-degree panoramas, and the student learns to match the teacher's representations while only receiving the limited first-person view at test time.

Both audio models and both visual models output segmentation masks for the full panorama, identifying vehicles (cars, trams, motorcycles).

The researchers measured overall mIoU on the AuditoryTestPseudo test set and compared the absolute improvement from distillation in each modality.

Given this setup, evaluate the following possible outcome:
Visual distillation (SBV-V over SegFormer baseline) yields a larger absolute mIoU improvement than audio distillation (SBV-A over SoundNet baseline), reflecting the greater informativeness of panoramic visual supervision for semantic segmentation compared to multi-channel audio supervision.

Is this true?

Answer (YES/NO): NO